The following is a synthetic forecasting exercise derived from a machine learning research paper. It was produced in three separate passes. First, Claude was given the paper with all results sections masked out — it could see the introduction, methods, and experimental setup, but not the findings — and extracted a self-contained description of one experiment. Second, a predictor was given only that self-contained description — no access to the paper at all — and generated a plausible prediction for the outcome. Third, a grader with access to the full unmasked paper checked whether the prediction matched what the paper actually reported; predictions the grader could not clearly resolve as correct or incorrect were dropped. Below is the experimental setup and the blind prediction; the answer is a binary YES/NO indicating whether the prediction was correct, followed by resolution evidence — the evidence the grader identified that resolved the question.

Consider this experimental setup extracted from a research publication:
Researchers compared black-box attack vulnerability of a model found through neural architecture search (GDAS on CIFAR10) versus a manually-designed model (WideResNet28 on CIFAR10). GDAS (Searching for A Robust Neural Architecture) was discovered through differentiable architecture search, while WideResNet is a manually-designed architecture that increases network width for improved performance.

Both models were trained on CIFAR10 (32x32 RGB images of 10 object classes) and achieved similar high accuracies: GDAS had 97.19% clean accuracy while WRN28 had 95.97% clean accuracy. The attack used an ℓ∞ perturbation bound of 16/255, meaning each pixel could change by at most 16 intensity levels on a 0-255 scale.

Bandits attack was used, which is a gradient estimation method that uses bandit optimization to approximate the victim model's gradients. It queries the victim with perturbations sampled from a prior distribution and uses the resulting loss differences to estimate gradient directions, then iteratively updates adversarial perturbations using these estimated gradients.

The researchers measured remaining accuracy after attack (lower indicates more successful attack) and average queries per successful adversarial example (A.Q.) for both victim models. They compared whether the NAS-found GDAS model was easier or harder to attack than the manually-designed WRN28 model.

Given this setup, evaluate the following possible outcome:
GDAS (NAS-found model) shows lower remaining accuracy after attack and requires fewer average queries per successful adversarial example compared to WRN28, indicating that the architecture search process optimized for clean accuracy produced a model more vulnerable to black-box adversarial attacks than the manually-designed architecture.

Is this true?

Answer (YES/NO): NO